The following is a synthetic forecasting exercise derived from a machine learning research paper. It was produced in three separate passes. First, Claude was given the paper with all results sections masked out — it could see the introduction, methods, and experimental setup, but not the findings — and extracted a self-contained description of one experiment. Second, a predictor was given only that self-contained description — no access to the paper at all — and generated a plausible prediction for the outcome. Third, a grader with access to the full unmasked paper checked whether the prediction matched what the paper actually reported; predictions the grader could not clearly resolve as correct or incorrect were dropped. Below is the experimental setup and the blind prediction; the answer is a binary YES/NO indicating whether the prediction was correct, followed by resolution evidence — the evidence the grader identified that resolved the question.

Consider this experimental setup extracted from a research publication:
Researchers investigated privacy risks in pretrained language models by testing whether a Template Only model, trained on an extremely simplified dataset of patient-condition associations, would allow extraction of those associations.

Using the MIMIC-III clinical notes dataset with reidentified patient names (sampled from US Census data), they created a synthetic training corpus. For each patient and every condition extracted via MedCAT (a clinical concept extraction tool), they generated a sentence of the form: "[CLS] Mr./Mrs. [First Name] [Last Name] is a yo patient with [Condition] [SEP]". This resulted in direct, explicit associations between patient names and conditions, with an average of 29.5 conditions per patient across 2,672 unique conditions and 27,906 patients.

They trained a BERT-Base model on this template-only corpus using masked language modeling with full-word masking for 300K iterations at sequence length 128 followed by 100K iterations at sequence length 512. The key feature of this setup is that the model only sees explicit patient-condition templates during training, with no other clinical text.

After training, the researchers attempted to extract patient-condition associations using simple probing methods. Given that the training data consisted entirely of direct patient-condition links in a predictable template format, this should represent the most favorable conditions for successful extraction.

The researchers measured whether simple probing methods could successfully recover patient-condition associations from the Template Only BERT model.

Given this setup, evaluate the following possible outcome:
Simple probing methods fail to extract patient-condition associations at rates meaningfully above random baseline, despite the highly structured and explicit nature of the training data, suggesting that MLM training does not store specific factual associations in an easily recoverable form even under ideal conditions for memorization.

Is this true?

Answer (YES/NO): NO